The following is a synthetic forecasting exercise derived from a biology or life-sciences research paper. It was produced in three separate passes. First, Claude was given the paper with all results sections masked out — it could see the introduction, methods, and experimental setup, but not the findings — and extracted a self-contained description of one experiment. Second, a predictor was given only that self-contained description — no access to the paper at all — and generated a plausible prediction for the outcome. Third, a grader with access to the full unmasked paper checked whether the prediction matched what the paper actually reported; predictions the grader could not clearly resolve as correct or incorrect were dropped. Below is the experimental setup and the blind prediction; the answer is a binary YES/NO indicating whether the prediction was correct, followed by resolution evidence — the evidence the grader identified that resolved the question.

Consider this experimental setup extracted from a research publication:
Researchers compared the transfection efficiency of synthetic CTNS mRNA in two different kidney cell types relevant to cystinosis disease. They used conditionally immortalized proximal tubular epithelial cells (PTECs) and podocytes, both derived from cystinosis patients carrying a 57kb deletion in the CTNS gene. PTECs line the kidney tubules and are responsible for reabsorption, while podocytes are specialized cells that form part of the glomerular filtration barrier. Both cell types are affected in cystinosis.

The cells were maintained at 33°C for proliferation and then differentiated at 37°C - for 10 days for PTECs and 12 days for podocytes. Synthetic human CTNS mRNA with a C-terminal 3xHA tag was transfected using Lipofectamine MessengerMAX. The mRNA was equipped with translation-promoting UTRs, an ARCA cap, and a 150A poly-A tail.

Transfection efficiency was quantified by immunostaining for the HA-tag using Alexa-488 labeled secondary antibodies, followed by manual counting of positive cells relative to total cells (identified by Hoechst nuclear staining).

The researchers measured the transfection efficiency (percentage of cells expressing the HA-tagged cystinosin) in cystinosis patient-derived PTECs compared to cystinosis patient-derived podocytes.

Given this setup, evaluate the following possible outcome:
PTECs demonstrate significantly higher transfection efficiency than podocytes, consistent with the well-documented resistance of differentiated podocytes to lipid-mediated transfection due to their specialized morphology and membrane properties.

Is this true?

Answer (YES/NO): NO